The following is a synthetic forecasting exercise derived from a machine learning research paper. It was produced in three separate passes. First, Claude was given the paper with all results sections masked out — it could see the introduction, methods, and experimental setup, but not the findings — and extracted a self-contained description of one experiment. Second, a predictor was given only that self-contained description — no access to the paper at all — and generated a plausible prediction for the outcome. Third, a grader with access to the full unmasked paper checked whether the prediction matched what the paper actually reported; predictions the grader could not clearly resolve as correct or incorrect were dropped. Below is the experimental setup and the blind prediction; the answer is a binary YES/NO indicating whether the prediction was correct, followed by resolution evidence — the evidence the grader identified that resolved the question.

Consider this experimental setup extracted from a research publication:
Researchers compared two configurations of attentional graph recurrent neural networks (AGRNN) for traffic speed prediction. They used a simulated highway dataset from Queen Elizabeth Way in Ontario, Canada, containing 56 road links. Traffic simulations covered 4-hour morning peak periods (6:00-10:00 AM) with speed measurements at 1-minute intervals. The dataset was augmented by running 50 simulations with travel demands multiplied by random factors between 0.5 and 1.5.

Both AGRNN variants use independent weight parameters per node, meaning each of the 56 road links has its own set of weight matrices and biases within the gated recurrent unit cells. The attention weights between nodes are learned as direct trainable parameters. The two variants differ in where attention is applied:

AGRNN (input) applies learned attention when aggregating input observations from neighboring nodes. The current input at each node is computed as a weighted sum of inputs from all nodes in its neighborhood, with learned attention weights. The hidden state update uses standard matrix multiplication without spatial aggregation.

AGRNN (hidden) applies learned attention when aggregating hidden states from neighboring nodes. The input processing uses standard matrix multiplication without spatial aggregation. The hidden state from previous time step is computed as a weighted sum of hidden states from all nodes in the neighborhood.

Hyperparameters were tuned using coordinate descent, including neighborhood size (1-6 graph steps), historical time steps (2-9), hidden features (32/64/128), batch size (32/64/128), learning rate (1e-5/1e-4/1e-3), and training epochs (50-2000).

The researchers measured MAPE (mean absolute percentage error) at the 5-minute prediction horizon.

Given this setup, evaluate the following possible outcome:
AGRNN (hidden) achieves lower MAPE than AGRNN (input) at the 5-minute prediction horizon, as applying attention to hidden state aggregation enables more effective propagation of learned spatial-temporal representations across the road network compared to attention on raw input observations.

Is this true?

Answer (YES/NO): YES